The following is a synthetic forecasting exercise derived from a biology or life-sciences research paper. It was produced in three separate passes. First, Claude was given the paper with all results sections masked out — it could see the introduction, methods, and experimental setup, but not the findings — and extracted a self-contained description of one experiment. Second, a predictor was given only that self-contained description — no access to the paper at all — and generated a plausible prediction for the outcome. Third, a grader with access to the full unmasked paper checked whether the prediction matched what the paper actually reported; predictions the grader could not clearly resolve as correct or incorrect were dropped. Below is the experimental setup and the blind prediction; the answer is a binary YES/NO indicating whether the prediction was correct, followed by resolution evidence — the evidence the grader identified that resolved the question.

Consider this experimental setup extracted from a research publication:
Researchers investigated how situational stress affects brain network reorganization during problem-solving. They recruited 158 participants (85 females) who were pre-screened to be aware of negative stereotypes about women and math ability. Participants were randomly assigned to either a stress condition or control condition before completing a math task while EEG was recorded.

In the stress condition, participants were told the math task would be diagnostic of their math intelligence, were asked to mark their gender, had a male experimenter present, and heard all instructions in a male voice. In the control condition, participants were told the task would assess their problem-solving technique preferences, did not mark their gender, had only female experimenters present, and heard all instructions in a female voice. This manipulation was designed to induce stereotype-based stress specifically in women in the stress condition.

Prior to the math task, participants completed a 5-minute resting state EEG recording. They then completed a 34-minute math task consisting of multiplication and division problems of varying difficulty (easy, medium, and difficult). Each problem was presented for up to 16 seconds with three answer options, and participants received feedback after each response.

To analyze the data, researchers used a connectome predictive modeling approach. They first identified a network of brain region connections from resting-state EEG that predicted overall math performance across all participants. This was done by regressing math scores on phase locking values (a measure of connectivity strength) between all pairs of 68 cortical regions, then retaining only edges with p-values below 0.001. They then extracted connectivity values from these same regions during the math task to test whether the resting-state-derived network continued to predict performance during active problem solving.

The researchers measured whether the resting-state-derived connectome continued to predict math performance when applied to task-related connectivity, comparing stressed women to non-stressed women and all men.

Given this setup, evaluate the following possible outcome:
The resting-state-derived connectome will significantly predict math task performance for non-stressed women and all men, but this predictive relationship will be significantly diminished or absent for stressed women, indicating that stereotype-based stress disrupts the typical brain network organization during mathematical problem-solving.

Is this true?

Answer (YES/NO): NO